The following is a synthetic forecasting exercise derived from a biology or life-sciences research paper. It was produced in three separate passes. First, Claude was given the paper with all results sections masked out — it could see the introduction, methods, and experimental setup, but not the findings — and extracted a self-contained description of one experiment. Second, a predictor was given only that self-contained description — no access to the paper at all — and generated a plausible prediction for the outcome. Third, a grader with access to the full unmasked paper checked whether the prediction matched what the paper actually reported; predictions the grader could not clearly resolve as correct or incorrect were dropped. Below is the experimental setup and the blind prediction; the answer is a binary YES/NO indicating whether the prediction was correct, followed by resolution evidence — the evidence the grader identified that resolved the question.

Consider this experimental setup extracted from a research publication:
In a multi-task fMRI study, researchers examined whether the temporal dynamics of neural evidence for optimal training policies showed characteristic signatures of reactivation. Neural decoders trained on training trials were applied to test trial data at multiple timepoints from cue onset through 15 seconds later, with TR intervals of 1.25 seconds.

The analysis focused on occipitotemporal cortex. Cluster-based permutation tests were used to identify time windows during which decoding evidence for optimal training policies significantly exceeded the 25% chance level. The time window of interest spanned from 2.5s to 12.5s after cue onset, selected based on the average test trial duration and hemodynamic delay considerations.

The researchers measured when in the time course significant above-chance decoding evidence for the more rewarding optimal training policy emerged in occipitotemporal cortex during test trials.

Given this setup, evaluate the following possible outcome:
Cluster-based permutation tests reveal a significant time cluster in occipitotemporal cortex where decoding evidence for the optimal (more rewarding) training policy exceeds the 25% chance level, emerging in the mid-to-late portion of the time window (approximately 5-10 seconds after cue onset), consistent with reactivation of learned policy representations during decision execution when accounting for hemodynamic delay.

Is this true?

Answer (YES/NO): YES